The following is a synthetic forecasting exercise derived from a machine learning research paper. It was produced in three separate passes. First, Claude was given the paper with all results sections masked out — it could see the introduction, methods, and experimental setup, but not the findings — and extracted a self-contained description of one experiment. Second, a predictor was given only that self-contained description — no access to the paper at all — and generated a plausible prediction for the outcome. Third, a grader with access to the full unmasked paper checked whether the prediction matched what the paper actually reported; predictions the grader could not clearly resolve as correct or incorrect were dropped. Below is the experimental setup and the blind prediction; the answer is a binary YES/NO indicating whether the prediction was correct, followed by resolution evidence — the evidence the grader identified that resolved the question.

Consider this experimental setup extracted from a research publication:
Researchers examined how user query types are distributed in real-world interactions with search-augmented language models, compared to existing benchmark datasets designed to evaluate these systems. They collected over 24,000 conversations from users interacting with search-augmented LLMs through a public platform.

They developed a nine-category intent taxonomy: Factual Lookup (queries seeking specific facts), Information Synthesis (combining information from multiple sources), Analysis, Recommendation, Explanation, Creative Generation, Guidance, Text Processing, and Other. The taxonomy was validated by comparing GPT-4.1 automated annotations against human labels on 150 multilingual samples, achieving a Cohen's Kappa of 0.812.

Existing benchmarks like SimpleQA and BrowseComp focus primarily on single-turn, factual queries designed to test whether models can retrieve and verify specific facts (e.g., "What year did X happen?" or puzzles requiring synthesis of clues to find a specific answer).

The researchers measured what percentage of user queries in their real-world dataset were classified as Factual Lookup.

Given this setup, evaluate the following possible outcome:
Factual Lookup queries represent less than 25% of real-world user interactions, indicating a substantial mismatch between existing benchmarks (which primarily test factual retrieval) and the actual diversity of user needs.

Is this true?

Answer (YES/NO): YES